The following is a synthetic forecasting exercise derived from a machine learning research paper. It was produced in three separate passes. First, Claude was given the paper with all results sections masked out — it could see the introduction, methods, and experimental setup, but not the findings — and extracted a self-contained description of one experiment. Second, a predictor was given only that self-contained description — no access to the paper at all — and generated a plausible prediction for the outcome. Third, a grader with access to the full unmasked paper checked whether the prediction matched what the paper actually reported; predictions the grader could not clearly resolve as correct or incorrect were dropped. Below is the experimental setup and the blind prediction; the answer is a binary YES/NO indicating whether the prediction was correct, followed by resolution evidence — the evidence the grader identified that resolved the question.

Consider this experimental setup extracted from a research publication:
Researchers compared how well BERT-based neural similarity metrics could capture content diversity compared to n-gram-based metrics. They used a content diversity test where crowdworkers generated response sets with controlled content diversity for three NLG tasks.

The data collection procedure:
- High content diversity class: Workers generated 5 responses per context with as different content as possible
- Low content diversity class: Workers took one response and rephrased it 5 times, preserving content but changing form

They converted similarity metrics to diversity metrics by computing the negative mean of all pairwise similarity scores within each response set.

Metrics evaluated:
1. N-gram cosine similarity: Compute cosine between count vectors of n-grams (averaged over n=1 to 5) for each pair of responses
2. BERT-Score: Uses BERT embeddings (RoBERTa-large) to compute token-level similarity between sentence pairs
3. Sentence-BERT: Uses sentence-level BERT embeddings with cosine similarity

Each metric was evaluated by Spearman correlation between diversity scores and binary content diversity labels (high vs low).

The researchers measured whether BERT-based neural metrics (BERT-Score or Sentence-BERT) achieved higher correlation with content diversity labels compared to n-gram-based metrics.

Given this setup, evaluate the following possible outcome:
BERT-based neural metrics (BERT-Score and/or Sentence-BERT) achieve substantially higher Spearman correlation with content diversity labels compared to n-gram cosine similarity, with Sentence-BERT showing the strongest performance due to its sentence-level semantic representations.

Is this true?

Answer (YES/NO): YES